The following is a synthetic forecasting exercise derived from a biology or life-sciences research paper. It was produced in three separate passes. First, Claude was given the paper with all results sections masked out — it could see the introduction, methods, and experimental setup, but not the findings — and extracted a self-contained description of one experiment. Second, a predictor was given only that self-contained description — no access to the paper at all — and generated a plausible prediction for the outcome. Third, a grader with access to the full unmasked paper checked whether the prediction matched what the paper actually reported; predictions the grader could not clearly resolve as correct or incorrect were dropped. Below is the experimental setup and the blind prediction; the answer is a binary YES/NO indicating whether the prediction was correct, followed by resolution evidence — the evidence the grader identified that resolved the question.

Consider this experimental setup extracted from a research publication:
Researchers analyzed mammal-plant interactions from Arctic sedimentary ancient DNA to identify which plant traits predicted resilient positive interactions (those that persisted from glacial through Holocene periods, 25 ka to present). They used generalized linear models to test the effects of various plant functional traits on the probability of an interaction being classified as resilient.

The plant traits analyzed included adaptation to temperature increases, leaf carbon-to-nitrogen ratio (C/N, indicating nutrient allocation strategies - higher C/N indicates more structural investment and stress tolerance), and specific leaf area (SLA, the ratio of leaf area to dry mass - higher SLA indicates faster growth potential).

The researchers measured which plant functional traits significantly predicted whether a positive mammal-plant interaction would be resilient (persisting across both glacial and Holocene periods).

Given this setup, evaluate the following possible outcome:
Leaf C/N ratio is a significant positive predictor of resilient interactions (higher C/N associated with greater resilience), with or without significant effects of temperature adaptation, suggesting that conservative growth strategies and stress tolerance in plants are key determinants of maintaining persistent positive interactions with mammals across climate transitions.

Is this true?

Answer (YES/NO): YES